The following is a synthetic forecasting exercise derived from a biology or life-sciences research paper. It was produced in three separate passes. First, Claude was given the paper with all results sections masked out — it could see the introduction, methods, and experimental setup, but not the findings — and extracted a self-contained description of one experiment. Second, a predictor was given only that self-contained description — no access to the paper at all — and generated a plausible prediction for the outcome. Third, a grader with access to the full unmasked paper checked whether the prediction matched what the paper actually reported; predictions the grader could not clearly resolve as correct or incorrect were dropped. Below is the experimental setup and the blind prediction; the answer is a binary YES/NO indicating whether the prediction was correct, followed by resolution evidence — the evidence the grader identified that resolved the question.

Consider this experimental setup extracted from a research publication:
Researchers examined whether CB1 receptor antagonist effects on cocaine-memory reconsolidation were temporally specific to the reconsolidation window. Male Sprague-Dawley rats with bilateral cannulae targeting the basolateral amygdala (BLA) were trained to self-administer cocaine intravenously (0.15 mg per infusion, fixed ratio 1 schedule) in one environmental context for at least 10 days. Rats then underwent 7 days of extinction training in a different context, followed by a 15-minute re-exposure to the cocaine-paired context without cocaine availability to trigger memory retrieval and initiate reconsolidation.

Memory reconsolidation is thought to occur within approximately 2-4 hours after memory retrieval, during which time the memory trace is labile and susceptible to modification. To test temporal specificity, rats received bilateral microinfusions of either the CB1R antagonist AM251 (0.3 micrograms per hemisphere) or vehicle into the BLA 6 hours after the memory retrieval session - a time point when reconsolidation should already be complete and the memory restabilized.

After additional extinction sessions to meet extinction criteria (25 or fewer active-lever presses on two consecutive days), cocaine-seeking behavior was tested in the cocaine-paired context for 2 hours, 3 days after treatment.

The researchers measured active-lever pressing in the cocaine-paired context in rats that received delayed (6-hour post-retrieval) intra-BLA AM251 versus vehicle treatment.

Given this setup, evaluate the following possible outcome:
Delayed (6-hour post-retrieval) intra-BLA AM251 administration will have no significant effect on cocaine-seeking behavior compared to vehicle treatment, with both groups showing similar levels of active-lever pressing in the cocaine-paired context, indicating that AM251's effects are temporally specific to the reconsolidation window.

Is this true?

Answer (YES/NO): YES